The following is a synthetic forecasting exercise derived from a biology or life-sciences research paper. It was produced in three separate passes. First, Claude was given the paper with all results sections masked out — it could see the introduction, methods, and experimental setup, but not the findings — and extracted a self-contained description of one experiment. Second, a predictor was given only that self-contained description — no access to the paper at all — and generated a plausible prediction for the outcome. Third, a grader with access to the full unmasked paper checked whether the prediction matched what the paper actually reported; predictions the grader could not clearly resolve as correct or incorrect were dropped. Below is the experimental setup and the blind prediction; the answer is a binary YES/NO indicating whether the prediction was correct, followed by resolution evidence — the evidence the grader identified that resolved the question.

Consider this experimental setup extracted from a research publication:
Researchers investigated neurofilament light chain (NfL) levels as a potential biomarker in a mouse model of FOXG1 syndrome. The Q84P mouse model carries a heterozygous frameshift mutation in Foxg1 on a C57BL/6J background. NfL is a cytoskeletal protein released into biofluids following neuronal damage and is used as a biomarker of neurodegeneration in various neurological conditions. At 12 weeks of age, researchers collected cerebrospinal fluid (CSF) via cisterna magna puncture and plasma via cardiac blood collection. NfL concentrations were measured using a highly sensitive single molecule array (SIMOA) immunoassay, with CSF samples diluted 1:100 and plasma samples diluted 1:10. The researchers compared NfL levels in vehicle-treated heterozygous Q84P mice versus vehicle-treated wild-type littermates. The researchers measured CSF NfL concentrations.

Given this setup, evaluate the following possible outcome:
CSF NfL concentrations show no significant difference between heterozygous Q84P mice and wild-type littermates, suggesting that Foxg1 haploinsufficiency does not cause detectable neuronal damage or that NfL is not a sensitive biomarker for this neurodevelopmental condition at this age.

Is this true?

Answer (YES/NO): YES